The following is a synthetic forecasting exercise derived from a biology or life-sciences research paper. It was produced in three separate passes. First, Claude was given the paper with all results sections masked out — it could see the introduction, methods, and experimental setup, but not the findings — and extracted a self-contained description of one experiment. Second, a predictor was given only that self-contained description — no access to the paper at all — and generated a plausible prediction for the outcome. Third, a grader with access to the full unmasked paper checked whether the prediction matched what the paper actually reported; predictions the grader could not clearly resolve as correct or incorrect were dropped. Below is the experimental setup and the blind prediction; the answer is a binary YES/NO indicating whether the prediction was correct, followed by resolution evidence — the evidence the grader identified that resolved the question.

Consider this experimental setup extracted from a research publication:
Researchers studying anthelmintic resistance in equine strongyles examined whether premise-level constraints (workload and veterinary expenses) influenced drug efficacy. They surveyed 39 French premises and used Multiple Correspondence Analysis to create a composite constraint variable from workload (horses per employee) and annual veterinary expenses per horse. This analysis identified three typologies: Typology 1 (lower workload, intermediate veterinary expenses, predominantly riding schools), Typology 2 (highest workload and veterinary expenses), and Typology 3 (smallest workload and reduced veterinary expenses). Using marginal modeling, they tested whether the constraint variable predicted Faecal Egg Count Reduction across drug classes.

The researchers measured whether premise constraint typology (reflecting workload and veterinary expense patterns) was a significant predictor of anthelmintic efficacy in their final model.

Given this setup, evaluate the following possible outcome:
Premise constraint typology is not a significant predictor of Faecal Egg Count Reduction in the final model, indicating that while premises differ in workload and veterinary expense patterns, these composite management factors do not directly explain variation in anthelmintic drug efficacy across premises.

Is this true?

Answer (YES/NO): YES